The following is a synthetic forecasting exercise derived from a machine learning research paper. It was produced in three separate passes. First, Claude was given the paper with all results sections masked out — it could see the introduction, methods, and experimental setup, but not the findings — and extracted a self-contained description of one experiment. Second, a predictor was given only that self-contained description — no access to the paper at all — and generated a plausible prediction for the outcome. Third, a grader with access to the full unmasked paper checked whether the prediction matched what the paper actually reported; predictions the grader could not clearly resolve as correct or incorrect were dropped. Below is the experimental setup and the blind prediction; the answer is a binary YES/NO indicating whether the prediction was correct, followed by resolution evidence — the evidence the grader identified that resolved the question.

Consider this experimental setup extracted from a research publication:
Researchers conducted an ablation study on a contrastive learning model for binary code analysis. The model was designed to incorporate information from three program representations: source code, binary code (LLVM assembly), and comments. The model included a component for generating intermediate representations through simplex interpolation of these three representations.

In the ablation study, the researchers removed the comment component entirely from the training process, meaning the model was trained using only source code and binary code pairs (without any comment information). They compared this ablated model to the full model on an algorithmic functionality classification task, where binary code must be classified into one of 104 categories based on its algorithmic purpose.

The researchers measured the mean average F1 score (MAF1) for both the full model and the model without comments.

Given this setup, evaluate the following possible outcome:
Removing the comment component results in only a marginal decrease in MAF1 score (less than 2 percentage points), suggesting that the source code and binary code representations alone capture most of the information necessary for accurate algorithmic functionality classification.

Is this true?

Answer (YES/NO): NO